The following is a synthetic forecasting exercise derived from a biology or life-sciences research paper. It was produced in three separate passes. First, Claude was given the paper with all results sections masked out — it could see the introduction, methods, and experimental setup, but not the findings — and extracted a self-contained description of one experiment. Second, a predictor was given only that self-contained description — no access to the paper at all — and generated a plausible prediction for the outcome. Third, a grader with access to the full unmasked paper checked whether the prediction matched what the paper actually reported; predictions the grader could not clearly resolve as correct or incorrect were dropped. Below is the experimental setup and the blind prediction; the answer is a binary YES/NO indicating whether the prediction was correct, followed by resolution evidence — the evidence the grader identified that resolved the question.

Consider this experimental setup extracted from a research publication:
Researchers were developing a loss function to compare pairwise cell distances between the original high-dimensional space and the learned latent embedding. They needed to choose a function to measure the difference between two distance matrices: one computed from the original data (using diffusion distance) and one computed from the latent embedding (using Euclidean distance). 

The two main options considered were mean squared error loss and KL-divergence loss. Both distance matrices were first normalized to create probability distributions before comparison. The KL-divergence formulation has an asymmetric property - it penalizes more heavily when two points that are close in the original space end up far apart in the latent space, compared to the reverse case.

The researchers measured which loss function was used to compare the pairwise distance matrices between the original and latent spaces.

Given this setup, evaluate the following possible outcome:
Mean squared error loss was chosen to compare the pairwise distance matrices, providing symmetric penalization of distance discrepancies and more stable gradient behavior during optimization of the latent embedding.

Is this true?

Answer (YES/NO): NO